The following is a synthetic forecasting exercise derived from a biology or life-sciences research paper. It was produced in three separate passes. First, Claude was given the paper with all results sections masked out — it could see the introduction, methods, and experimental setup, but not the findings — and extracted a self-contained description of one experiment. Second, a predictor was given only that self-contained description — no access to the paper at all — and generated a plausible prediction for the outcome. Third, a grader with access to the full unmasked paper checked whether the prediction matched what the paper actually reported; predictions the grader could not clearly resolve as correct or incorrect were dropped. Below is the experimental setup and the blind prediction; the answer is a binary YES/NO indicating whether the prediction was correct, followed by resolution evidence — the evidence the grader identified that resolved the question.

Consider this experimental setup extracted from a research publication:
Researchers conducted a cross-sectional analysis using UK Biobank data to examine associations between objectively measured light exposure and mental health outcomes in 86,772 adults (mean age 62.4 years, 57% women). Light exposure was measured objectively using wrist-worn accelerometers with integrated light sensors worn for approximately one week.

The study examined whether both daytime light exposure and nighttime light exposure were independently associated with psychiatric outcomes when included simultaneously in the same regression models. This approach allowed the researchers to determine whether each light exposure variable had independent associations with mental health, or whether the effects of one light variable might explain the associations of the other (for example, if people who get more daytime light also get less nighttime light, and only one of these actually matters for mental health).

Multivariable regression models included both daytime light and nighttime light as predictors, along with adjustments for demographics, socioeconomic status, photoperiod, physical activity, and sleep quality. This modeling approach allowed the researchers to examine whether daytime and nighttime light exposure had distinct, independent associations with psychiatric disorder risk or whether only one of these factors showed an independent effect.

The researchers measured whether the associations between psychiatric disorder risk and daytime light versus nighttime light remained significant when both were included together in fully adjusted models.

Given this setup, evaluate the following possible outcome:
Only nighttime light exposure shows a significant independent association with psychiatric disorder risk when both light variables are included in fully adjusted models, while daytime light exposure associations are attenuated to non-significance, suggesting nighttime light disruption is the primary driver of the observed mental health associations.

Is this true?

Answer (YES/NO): NO